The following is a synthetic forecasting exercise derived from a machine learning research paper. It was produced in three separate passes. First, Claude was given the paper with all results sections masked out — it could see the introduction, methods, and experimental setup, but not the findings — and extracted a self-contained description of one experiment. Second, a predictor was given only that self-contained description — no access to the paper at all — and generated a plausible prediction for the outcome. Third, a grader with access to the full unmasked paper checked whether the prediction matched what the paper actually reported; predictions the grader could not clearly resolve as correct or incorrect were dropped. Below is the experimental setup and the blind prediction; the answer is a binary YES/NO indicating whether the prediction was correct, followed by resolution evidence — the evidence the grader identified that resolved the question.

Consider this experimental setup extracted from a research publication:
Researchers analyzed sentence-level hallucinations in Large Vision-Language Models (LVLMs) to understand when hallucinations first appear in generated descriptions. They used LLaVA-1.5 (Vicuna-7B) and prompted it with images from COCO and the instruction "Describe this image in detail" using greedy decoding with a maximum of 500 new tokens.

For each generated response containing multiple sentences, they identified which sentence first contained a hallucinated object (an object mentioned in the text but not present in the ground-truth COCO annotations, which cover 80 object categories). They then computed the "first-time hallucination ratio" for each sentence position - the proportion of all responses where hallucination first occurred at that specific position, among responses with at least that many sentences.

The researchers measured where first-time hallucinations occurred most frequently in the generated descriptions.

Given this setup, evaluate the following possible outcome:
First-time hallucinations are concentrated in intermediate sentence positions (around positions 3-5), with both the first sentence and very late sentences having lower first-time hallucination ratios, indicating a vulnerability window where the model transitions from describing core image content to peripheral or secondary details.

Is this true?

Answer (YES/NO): NO